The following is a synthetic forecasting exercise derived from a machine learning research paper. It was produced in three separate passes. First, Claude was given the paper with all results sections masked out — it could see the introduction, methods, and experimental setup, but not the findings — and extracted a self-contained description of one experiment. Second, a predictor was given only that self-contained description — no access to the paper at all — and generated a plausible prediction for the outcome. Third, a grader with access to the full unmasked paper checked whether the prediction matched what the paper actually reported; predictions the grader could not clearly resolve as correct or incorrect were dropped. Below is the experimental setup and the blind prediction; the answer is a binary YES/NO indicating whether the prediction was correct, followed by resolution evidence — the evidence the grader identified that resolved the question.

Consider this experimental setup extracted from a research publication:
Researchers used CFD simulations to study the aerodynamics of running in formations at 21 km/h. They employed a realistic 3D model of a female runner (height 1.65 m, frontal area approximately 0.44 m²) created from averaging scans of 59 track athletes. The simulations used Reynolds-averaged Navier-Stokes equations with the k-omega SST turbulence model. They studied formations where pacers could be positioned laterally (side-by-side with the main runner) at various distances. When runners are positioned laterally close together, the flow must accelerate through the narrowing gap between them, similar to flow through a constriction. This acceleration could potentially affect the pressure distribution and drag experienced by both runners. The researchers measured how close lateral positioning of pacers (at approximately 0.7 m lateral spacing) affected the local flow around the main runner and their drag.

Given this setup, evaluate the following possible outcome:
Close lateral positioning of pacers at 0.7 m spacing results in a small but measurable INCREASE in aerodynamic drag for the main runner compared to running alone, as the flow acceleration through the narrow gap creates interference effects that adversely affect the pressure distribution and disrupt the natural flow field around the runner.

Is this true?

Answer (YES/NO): NO